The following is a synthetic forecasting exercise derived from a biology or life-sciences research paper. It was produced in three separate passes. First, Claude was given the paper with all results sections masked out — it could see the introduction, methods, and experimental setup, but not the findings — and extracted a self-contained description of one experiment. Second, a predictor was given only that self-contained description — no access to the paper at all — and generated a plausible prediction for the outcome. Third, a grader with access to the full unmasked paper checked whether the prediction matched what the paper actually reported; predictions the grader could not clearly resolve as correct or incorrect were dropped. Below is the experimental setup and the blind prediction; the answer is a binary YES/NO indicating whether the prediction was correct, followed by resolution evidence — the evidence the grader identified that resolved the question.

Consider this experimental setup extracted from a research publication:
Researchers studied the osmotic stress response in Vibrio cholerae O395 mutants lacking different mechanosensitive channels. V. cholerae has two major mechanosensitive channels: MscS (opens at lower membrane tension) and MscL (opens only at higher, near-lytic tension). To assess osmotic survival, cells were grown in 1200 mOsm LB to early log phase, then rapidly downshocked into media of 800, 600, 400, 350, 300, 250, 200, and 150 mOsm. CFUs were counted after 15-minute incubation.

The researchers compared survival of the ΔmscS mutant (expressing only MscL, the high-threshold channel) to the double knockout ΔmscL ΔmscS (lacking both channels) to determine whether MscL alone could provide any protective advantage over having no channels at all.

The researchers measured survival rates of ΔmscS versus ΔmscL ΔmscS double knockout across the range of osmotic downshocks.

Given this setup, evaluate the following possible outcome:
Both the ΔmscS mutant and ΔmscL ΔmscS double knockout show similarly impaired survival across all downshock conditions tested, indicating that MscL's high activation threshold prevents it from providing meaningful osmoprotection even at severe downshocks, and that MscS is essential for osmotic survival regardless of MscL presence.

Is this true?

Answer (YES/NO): NO